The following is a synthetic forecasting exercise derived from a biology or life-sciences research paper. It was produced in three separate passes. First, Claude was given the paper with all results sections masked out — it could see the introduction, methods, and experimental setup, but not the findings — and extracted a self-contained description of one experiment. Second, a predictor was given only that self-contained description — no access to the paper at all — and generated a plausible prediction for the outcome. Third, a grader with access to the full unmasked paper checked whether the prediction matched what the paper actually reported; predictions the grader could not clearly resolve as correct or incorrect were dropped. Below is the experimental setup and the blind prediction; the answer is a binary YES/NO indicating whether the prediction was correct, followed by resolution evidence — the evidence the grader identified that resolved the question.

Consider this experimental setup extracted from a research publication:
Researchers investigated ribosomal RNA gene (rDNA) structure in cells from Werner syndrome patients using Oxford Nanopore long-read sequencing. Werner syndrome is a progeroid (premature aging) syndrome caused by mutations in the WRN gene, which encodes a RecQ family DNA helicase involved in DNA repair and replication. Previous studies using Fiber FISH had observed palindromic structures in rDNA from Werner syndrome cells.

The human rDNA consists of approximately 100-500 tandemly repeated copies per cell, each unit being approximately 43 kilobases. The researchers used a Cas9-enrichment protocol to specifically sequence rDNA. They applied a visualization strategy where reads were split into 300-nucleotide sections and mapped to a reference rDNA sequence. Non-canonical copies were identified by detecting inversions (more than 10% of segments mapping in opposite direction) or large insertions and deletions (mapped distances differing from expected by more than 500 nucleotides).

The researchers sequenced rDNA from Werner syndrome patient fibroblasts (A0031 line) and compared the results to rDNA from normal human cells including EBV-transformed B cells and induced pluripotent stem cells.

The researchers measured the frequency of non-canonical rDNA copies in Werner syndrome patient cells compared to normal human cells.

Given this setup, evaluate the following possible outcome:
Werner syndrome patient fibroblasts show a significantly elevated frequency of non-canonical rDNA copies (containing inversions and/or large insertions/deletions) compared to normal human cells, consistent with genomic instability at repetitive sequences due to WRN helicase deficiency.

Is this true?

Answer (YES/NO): YES